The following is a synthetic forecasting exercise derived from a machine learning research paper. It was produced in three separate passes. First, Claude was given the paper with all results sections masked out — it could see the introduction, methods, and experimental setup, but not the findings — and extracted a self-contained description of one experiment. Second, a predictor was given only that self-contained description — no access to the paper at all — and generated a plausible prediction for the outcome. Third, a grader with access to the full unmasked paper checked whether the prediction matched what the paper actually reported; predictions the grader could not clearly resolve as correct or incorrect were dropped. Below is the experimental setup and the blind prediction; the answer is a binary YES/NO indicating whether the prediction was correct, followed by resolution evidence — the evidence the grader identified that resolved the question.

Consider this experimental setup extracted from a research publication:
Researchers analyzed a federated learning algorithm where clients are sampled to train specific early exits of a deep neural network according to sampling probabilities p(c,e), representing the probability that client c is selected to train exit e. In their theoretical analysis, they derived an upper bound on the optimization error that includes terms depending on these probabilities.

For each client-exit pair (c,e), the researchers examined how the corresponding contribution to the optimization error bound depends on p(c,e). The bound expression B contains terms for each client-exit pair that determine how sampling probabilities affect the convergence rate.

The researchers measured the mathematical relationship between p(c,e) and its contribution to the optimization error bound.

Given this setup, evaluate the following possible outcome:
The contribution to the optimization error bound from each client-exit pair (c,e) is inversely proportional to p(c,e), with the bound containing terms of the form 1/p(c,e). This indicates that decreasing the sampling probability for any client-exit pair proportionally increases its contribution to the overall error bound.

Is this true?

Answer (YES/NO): NO